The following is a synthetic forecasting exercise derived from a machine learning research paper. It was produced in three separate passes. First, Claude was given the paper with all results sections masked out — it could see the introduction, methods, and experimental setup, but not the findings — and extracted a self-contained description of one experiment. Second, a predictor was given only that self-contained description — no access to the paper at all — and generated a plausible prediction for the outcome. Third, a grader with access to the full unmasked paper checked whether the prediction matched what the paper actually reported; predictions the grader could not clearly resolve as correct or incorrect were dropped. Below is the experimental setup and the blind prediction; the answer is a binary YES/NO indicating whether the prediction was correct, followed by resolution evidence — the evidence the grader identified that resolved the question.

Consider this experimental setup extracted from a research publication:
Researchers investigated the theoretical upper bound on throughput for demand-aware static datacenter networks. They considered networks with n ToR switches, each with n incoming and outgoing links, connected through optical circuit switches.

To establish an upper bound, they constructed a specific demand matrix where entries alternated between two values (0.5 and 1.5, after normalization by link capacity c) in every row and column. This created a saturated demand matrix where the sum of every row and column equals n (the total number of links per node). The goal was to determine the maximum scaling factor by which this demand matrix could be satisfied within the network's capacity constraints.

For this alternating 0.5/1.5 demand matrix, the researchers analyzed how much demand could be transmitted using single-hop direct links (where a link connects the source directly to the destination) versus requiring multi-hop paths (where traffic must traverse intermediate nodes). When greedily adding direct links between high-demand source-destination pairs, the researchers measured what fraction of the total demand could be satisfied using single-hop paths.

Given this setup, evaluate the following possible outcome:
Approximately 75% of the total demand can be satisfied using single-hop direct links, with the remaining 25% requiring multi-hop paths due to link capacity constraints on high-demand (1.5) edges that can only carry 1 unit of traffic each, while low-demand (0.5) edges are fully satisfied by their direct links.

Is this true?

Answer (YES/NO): YES